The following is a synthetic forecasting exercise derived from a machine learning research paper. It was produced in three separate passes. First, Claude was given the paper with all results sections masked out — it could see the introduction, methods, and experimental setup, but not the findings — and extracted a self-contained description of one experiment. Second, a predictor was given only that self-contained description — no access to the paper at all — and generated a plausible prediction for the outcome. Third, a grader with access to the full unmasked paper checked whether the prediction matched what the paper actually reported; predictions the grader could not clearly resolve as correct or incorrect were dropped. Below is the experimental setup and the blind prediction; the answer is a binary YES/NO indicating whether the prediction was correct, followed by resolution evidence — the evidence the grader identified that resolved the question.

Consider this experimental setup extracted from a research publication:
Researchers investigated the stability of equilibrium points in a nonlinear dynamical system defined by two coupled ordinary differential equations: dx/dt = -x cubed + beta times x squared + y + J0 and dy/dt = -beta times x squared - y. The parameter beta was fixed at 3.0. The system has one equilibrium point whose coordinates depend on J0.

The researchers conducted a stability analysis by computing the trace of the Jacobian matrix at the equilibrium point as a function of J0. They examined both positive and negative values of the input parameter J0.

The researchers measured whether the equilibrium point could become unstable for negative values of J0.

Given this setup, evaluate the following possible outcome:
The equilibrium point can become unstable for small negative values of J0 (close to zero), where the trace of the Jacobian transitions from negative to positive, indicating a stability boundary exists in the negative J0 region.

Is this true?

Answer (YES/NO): NO